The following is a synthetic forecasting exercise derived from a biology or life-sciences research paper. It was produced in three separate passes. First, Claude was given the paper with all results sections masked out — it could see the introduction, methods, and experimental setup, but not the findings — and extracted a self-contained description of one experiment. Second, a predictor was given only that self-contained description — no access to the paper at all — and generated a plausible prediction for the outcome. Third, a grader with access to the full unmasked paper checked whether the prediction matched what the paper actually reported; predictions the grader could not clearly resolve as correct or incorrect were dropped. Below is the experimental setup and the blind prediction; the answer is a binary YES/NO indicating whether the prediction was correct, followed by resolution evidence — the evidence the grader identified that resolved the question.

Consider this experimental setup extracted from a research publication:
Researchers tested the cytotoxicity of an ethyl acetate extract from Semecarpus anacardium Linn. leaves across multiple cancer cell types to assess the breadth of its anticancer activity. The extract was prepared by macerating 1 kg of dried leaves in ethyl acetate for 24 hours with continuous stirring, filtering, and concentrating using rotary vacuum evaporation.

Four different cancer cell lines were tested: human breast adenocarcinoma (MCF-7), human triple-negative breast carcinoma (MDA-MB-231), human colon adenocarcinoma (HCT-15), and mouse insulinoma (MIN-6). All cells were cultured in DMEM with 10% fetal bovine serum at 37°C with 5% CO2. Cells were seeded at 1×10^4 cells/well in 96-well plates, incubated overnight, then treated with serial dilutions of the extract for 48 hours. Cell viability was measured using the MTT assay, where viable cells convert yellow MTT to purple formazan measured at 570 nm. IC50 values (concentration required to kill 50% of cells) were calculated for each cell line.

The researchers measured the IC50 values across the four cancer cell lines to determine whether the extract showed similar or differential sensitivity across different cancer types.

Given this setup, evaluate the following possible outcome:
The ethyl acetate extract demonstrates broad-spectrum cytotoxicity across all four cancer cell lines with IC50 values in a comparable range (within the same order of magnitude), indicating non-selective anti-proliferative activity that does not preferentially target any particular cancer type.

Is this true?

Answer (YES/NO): NO